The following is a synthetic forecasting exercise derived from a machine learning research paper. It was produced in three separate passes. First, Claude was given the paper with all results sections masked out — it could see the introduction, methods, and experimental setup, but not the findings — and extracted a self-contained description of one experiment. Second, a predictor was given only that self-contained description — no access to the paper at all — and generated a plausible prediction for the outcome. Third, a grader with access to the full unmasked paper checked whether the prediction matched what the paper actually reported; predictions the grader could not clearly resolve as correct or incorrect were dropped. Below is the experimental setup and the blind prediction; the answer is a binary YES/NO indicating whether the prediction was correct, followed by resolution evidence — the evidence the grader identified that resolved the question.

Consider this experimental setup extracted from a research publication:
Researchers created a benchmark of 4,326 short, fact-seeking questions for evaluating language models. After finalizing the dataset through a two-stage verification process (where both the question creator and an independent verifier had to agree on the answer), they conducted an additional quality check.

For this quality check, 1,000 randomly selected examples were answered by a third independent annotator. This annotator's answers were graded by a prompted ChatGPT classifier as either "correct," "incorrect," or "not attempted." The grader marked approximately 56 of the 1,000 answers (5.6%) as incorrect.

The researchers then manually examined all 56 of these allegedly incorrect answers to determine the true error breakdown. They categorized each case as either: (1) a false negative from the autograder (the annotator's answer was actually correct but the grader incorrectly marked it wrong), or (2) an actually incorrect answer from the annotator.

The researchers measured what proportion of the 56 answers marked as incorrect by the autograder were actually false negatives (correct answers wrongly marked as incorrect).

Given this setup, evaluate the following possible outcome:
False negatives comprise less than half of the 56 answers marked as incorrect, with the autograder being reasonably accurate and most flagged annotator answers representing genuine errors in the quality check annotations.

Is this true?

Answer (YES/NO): YES